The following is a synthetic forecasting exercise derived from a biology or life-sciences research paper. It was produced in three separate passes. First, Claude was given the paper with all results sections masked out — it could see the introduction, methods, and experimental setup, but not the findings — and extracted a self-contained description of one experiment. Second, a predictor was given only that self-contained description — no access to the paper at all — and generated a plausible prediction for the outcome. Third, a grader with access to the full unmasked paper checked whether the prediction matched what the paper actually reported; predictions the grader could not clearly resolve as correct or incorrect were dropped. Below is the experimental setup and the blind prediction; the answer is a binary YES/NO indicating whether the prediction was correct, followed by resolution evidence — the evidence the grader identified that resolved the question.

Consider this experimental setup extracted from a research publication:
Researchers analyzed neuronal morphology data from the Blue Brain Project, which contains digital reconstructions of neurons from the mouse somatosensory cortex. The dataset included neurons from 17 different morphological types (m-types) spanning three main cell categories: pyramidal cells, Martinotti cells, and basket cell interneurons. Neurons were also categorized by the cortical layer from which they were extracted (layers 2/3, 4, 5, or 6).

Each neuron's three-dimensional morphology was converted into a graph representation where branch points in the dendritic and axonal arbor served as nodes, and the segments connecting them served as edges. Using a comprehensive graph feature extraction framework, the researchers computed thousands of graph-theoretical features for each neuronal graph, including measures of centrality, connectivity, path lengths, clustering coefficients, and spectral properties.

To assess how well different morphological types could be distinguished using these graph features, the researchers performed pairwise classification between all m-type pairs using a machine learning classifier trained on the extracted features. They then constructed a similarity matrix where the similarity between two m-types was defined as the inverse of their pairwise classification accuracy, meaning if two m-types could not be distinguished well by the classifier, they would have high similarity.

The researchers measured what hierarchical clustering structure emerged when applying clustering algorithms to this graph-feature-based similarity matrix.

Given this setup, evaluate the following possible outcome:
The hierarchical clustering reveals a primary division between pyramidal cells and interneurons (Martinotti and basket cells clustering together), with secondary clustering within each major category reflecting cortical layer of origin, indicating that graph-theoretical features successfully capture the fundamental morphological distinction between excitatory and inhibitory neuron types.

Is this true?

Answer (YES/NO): NO